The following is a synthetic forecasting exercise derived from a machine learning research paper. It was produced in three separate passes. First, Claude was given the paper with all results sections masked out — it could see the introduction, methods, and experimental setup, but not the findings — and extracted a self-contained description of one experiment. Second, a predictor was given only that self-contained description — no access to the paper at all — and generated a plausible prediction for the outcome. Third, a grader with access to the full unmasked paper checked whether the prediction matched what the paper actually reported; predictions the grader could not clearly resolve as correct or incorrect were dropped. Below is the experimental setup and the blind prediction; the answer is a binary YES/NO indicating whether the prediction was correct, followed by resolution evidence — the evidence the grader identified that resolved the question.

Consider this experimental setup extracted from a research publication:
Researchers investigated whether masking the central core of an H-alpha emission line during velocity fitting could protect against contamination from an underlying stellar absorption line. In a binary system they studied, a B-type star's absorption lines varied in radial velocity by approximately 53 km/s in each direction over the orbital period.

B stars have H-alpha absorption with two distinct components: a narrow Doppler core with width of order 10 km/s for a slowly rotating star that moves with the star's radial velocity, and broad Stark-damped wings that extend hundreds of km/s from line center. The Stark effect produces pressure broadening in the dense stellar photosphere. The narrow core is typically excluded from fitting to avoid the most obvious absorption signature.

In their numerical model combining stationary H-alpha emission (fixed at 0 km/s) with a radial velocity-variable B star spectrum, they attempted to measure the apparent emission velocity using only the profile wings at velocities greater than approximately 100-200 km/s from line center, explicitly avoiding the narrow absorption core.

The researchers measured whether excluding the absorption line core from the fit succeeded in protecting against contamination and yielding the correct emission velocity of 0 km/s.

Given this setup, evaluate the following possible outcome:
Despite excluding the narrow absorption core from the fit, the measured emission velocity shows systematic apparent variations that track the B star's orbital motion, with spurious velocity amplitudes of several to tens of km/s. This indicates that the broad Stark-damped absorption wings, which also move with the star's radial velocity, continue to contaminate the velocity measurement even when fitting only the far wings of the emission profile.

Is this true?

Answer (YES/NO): YES